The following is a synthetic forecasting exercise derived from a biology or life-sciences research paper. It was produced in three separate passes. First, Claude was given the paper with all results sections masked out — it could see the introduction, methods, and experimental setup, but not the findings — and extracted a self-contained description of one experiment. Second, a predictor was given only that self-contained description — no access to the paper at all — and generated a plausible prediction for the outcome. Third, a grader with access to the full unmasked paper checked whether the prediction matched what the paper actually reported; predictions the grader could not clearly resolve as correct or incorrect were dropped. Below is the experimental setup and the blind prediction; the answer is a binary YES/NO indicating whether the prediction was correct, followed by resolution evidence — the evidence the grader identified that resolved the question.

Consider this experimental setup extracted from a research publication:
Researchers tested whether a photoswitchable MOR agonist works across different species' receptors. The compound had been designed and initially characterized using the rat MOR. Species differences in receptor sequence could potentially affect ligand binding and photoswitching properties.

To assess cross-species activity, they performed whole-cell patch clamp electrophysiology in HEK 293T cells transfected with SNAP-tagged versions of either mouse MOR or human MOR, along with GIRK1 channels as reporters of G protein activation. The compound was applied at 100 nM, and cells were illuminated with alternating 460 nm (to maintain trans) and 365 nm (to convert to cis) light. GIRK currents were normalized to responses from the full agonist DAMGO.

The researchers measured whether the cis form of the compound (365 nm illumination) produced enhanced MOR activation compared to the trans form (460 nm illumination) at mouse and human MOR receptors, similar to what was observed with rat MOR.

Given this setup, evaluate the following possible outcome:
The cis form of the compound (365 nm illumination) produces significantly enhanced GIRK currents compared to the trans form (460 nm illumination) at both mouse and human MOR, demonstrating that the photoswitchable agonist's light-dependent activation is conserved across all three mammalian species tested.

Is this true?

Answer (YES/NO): YES